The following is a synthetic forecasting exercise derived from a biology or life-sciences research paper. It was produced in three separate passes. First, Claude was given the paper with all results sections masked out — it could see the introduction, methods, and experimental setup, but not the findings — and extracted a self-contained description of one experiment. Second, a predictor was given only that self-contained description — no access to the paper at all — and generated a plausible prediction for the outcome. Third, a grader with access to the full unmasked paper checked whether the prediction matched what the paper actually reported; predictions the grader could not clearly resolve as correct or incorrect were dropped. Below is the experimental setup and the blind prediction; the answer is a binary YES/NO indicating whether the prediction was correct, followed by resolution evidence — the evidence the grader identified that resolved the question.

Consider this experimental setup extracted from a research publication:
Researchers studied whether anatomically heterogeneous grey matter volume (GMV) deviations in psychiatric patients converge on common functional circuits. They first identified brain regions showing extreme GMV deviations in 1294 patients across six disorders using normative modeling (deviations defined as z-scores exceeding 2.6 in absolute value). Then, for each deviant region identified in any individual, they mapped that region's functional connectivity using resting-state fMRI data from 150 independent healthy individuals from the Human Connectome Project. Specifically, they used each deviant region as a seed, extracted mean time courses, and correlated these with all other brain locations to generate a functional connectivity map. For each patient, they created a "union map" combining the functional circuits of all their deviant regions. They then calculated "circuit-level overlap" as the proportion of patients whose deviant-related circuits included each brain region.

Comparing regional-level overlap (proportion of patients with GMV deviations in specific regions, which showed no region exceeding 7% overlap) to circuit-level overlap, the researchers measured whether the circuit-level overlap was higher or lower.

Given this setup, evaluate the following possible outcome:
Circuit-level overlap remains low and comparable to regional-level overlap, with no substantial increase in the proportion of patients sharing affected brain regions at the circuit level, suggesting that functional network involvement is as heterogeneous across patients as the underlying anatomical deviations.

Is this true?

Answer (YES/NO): NO